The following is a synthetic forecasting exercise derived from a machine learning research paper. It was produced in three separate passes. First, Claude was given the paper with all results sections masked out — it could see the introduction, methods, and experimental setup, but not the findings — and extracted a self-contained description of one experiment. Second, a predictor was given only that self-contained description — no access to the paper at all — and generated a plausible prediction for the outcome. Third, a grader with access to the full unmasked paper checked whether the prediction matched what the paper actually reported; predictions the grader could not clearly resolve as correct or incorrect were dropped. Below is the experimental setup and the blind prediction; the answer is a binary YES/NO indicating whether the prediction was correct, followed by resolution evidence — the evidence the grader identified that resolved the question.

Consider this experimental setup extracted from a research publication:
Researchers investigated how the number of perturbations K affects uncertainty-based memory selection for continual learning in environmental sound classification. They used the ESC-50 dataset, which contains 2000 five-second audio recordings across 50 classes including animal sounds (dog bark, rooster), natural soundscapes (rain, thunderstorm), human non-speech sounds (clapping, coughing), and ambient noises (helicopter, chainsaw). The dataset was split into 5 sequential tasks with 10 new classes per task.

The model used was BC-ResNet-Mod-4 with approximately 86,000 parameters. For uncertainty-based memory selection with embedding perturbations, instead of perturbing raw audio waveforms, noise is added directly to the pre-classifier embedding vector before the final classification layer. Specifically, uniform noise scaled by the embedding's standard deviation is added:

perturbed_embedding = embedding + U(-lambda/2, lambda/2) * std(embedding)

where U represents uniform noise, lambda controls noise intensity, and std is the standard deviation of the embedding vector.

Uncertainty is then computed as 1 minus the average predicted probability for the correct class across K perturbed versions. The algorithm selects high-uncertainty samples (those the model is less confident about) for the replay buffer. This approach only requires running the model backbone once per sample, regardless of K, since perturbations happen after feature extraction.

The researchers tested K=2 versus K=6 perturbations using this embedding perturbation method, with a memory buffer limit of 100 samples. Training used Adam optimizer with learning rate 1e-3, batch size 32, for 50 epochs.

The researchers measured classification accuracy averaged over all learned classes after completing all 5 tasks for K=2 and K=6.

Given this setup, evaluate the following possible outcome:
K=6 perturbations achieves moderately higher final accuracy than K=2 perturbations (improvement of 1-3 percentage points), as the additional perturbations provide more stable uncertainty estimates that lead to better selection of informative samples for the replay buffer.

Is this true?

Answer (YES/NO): NO